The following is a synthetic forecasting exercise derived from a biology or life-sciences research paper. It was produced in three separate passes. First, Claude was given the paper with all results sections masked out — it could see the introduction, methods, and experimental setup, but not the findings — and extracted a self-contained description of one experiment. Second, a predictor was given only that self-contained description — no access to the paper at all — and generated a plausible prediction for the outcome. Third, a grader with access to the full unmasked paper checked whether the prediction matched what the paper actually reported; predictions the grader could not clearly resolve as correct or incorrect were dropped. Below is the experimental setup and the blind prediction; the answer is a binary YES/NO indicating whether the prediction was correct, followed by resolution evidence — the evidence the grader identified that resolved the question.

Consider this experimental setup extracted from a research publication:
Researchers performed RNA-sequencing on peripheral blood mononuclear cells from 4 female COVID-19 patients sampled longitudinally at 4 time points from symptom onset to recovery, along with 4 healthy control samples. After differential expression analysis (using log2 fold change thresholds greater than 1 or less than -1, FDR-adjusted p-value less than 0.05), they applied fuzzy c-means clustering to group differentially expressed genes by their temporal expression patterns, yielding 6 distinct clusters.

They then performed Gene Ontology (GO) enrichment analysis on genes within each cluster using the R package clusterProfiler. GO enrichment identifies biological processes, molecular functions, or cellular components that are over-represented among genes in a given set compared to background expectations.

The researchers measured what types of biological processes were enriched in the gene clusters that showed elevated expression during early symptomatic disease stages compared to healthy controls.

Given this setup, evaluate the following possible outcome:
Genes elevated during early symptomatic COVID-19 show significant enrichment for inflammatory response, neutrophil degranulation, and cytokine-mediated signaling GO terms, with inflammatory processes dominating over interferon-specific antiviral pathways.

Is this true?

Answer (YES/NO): YES